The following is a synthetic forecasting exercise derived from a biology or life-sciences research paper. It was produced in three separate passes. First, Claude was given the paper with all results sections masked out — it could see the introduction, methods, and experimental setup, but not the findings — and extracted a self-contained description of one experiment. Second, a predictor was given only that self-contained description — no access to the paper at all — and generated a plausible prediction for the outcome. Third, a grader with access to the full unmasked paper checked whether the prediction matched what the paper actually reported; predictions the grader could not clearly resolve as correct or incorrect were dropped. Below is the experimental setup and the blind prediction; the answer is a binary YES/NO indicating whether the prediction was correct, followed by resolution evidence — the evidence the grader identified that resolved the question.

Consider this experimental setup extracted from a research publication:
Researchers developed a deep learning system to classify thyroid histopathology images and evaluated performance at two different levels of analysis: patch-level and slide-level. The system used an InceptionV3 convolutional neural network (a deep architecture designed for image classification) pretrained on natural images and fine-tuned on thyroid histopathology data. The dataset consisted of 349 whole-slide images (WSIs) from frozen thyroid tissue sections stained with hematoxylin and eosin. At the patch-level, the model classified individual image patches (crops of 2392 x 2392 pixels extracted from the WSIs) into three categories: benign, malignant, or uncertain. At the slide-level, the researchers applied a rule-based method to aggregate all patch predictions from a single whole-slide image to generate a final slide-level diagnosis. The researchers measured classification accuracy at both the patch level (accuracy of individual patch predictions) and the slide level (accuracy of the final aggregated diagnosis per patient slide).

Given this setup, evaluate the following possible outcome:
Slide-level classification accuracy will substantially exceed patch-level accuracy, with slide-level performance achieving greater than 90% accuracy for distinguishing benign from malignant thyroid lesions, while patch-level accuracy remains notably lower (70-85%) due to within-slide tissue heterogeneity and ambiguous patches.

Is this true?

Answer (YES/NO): NO